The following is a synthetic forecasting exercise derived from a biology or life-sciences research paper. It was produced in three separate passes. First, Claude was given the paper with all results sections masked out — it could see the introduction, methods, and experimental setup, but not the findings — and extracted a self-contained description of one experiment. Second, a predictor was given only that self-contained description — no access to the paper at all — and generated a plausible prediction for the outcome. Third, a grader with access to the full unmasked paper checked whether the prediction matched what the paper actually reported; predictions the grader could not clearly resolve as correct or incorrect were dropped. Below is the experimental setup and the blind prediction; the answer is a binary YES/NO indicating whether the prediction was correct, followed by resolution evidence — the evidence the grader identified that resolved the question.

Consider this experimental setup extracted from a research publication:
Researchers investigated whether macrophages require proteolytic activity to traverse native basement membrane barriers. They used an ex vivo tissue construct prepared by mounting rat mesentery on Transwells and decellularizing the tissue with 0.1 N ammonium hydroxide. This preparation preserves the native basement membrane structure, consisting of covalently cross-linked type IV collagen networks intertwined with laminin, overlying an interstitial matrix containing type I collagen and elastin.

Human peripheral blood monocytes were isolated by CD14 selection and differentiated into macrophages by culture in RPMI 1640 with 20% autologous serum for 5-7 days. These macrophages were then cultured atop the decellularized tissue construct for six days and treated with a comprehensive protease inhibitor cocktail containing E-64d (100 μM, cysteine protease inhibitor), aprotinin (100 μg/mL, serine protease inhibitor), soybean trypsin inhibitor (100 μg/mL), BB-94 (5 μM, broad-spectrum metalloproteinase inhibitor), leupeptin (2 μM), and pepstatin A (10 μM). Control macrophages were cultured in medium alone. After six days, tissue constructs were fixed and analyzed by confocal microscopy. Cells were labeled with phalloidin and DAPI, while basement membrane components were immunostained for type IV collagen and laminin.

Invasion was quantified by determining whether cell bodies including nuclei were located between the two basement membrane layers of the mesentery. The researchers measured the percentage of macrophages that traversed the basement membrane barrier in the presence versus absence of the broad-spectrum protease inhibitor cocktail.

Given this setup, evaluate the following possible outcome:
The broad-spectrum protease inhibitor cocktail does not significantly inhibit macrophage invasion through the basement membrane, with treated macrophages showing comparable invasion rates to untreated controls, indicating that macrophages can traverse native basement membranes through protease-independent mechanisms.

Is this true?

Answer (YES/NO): YES